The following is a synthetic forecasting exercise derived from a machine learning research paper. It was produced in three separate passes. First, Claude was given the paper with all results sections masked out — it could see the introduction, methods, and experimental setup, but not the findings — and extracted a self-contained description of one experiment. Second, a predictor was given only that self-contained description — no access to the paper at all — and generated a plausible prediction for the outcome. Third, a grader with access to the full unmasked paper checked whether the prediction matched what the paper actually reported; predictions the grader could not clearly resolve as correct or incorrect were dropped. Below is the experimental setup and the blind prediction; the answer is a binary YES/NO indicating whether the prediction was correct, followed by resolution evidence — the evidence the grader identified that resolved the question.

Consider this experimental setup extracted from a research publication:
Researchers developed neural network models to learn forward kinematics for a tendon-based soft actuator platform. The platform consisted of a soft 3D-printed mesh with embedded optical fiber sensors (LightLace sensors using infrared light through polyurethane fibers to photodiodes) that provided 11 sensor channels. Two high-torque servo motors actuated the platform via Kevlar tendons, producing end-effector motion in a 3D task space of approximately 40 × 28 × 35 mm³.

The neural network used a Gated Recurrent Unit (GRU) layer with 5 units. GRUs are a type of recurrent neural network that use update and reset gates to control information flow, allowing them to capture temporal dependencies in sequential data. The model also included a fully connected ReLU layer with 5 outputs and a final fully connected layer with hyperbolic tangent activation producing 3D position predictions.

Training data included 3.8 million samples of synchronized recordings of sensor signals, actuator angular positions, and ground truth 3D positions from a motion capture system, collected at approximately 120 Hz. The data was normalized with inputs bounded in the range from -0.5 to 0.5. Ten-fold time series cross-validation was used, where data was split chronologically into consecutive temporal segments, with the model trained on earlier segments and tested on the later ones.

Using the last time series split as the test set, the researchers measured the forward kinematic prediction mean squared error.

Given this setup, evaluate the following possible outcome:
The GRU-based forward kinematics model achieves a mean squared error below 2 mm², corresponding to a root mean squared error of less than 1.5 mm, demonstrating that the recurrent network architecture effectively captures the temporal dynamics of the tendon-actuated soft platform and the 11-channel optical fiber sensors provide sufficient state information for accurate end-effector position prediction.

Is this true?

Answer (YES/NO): YES